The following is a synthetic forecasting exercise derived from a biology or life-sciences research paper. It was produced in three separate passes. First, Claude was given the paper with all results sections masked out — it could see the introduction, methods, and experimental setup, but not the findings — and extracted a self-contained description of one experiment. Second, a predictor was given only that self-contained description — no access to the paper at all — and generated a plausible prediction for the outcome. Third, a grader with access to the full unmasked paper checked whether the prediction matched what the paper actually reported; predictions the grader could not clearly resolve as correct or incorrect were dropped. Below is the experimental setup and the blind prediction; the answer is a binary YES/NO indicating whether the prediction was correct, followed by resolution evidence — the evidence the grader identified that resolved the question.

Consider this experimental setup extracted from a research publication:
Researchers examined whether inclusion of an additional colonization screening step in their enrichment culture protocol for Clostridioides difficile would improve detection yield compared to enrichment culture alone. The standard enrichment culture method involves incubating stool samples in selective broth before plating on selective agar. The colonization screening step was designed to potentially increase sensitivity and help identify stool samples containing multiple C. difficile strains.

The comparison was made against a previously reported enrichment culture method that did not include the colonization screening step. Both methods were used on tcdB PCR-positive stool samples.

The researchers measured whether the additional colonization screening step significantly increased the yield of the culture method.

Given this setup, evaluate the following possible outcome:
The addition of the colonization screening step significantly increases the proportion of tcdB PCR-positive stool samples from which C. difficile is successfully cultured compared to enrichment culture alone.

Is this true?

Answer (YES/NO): NO